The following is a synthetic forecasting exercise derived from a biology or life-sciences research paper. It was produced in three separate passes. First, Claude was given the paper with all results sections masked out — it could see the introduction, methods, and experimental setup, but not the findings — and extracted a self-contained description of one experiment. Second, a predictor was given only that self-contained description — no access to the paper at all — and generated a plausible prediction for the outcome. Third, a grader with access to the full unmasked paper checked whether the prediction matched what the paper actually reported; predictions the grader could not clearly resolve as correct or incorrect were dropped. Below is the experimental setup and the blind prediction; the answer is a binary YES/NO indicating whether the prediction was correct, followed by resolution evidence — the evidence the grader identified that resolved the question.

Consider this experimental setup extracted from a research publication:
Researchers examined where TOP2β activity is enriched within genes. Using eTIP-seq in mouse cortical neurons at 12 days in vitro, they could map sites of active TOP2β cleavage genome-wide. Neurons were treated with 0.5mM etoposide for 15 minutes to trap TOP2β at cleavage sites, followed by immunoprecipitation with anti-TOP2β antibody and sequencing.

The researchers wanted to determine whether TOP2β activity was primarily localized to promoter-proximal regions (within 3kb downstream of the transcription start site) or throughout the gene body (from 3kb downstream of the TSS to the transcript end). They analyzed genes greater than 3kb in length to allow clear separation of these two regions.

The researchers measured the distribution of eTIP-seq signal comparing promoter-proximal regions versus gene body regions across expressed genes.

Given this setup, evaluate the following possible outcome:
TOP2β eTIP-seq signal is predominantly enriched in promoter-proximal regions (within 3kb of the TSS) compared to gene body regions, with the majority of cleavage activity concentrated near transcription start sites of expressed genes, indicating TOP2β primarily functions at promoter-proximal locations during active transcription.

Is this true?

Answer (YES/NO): NO